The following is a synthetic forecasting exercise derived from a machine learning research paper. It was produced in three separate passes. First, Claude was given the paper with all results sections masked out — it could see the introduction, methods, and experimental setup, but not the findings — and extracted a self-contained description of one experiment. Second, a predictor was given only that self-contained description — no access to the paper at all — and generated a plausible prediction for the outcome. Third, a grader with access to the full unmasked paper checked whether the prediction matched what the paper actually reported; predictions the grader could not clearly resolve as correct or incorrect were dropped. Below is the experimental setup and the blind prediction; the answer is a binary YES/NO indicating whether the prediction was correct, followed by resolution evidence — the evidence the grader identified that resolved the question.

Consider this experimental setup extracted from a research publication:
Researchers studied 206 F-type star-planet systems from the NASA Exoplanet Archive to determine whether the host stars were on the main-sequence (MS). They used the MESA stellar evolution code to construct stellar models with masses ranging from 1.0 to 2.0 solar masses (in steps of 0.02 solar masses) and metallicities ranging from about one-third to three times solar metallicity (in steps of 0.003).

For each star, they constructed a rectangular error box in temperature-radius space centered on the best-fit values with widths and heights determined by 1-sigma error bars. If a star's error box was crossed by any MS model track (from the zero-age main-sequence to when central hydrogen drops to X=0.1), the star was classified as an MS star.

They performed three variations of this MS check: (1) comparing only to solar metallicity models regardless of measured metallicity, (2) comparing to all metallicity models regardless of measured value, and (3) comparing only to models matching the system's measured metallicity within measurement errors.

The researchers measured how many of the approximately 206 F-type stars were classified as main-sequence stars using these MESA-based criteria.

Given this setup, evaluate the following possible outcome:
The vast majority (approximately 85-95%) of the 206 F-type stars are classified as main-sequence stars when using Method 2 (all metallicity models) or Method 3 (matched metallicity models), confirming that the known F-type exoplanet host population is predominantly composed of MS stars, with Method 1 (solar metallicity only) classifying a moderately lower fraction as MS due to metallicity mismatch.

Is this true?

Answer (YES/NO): NO